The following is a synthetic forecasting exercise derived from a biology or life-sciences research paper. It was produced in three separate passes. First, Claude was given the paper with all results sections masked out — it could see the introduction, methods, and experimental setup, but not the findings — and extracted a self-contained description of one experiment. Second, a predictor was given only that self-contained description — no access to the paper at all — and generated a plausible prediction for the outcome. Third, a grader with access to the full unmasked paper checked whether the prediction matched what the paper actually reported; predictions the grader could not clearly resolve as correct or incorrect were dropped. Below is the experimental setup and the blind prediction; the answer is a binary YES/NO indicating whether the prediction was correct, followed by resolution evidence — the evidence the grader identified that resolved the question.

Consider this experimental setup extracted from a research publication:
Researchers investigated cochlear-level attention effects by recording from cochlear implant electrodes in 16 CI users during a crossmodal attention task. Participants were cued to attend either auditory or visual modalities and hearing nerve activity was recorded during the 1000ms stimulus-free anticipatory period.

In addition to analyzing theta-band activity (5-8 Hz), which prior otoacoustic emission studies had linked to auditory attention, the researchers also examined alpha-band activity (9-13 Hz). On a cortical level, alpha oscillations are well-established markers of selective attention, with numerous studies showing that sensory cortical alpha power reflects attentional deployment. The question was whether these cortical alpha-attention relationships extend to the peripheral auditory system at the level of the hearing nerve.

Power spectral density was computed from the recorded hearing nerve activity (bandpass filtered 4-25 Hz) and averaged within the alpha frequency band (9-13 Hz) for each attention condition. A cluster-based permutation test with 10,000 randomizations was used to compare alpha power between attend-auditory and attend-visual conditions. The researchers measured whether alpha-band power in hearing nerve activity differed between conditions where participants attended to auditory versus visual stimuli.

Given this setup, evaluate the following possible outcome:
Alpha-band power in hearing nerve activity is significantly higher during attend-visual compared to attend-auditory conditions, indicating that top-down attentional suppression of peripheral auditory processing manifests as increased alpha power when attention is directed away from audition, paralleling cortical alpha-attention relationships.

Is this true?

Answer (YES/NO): NO